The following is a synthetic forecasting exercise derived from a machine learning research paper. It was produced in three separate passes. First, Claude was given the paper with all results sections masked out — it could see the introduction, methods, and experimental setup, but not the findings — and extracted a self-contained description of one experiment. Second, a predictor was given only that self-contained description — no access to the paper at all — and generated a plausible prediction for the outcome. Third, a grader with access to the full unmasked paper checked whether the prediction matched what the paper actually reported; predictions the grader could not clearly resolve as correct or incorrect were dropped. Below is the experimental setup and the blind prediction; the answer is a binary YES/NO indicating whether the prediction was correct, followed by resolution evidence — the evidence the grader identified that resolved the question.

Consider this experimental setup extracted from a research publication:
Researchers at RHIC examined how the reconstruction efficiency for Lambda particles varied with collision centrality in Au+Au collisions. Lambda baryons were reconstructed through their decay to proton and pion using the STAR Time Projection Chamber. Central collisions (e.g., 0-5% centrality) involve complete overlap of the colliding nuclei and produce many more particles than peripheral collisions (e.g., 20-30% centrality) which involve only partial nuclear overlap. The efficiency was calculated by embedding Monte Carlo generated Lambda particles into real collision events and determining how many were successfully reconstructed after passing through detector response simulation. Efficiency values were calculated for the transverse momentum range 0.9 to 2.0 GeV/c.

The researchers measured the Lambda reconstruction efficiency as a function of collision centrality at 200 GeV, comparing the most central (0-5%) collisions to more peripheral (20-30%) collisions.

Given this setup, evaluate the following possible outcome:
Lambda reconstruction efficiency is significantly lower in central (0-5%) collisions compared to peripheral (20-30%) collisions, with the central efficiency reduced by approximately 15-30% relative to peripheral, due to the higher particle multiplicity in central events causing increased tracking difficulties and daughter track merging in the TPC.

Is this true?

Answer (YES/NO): NO